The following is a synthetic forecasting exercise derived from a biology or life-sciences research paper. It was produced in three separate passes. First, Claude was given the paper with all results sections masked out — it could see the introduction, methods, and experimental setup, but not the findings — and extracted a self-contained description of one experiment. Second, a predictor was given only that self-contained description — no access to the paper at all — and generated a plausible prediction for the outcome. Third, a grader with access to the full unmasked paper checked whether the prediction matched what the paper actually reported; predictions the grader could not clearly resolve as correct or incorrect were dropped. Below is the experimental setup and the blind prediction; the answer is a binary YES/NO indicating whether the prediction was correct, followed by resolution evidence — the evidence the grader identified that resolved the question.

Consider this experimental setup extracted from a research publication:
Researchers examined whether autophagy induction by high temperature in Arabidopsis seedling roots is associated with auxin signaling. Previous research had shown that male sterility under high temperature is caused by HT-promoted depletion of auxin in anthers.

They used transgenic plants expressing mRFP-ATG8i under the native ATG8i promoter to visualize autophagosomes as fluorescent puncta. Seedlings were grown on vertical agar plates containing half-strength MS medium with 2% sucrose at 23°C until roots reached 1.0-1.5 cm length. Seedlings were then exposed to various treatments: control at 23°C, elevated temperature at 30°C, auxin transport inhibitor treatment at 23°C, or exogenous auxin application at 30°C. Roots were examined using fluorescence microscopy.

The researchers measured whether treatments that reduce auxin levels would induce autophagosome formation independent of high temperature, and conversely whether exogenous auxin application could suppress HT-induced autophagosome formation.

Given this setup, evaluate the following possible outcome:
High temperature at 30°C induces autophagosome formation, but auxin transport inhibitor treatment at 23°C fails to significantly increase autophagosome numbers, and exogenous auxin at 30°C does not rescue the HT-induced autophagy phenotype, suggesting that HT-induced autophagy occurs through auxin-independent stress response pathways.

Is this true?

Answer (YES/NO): NO